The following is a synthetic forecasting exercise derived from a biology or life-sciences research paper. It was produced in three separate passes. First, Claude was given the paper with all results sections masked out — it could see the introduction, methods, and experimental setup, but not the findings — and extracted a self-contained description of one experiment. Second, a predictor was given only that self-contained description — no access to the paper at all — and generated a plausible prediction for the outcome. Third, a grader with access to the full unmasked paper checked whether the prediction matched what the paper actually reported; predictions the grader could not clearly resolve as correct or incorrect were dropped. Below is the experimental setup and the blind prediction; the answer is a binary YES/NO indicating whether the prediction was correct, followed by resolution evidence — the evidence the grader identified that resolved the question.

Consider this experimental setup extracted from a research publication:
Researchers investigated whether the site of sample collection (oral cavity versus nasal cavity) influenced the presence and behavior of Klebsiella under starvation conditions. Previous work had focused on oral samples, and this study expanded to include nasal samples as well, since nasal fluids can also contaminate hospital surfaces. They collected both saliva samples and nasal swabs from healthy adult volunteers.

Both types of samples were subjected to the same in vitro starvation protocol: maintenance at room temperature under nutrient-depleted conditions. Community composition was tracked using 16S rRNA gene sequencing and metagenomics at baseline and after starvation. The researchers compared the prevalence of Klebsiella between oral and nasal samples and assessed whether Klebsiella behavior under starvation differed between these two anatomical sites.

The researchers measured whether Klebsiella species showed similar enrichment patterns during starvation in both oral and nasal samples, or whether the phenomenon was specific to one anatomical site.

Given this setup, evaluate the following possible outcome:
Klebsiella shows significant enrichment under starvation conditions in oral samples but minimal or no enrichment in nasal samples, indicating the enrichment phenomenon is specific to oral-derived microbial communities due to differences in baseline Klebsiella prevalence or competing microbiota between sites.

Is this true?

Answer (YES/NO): NO